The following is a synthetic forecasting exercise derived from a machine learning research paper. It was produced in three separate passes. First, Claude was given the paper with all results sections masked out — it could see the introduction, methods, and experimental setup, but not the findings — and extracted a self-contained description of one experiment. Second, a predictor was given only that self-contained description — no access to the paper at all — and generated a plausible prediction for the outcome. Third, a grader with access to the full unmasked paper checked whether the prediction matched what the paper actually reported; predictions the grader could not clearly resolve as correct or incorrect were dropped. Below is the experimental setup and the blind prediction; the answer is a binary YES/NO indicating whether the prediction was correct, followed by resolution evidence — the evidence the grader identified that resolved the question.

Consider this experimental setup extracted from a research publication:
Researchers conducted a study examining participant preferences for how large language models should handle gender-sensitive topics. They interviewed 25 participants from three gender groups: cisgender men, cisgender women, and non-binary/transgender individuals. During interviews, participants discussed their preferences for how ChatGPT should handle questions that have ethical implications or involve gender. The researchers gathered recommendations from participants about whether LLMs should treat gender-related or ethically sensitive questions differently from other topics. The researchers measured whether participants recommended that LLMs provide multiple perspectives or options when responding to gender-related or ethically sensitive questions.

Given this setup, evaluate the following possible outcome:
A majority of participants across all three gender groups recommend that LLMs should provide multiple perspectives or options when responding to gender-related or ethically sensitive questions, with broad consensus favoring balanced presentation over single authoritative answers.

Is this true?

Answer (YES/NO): NO